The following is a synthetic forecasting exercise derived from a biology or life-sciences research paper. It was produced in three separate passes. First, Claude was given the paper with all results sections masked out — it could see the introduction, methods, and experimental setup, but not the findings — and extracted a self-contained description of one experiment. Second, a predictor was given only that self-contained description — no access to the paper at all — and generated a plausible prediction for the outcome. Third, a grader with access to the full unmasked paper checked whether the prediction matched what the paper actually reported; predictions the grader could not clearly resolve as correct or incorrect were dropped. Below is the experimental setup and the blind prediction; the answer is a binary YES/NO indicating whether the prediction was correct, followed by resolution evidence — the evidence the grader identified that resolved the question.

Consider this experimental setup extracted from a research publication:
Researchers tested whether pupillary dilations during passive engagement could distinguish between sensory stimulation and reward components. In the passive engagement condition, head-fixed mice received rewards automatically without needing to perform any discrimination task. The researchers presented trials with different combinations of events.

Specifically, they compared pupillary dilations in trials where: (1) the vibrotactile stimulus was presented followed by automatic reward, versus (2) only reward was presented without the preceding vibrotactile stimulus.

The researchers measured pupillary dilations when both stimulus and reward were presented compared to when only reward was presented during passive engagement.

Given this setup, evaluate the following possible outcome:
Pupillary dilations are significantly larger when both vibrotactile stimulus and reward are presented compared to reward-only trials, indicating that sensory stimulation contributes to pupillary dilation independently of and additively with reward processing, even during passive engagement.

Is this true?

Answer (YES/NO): YES